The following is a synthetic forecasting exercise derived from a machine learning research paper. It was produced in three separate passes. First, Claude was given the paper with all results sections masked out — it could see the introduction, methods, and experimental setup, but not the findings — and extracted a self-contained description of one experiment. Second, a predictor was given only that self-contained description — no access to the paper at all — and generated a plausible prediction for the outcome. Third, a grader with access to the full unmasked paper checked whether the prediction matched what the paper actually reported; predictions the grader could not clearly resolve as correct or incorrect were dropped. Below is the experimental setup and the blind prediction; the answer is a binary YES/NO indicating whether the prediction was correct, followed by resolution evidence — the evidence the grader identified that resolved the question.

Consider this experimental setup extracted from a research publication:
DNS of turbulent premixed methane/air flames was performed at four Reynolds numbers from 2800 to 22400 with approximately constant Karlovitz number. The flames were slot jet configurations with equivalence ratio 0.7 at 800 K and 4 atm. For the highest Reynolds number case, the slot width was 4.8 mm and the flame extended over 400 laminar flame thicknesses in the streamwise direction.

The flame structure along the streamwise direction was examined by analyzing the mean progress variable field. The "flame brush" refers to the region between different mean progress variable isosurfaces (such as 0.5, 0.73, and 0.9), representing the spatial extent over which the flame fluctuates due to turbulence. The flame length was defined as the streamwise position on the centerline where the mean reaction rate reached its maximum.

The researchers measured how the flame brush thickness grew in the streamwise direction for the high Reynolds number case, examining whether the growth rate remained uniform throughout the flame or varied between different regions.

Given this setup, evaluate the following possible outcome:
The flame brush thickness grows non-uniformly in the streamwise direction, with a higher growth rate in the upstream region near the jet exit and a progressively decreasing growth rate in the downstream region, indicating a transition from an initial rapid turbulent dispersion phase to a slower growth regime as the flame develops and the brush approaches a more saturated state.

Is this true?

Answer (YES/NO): NO